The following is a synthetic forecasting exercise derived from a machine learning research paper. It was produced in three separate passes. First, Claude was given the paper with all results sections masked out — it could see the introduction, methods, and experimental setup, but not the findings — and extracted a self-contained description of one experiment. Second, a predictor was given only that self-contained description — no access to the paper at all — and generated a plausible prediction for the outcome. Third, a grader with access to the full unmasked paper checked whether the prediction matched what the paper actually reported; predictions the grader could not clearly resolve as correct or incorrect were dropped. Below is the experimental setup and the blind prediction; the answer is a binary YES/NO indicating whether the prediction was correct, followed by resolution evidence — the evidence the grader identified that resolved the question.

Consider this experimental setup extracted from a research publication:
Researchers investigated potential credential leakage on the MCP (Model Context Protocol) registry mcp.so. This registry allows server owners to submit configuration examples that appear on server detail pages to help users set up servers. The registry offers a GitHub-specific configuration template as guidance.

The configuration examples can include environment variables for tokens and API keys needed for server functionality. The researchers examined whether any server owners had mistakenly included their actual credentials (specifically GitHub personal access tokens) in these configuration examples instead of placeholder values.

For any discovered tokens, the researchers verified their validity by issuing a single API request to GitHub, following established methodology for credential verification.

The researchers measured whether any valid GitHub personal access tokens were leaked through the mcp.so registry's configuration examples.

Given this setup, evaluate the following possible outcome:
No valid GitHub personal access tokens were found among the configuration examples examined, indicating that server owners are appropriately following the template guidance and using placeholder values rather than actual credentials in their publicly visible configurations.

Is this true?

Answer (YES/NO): NO